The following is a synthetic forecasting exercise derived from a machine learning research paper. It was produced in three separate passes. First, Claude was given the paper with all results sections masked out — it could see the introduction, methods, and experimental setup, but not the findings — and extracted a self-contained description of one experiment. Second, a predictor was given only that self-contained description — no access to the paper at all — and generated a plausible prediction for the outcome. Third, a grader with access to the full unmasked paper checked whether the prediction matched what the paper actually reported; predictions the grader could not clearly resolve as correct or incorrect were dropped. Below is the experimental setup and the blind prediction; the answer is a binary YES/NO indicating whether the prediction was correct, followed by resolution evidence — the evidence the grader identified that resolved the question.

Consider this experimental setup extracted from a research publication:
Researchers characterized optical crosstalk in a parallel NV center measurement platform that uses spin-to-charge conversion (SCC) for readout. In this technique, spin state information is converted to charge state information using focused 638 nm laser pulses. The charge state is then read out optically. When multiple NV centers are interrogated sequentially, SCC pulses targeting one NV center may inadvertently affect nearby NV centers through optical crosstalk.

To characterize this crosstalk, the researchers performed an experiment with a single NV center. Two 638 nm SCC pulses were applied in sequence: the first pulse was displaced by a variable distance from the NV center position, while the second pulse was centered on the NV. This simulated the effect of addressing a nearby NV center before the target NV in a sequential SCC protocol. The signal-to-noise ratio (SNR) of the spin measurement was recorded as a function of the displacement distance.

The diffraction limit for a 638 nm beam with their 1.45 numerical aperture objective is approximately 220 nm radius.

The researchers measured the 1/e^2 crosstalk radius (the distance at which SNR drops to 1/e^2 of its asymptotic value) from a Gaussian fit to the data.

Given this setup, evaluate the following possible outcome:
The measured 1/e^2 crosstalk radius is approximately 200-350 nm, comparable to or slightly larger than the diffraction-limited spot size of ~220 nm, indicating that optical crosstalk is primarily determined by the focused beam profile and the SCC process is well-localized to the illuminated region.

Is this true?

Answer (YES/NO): NO